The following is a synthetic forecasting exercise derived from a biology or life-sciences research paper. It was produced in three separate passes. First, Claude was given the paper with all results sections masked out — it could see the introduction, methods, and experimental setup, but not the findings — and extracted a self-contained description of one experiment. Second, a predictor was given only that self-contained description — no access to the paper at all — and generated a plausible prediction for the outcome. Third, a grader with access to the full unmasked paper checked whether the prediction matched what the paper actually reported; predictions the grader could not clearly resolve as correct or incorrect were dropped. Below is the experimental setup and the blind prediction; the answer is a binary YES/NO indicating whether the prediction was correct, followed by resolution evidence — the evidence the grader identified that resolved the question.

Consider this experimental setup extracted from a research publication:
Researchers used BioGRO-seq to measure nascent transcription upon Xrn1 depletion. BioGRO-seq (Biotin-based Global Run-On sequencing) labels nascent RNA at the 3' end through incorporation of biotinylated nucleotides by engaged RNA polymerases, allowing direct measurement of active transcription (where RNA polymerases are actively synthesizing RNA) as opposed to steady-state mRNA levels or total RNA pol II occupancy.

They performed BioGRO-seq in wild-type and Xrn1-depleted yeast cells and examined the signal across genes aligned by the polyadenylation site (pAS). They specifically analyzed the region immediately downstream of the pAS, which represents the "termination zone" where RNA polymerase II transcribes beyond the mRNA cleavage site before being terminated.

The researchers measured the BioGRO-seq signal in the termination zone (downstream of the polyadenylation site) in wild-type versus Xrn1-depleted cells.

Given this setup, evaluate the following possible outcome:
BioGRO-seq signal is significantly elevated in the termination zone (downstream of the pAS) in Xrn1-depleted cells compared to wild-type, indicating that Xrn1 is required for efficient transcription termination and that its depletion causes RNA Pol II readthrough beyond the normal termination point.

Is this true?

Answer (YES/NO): NO